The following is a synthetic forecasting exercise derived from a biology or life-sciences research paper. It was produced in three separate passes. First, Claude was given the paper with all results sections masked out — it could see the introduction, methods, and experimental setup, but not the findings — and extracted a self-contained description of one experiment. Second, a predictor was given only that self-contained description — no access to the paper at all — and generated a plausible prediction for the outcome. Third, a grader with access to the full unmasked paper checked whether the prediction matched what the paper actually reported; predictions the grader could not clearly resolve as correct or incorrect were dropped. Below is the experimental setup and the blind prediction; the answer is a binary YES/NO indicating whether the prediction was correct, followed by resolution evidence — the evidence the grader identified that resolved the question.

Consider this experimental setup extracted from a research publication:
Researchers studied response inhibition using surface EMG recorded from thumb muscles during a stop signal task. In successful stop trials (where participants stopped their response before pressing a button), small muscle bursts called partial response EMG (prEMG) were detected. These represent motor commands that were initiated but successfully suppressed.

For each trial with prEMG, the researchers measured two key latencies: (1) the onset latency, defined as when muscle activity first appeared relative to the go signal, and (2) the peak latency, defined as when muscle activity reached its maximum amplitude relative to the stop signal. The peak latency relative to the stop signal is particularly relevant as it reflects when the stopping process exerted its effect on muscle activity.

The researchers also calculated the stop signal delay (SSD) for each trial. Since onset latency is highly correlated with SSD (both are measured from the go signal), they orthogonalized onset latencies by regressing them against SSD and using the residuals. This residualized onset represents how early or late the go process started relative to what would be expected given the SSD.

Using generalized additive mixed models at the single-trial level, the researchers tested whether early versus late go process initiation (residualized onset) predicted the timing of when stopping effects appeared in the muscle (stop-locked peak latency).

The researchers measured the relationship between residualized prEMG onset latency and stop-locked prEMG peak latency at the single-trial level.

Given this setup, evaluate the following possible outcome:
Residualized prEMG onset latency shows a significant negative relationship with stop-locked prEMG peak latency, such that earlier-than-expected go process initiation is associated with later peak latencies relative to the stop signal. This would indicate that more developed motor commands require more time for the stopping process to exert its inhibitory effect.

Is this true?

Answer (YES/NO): NO